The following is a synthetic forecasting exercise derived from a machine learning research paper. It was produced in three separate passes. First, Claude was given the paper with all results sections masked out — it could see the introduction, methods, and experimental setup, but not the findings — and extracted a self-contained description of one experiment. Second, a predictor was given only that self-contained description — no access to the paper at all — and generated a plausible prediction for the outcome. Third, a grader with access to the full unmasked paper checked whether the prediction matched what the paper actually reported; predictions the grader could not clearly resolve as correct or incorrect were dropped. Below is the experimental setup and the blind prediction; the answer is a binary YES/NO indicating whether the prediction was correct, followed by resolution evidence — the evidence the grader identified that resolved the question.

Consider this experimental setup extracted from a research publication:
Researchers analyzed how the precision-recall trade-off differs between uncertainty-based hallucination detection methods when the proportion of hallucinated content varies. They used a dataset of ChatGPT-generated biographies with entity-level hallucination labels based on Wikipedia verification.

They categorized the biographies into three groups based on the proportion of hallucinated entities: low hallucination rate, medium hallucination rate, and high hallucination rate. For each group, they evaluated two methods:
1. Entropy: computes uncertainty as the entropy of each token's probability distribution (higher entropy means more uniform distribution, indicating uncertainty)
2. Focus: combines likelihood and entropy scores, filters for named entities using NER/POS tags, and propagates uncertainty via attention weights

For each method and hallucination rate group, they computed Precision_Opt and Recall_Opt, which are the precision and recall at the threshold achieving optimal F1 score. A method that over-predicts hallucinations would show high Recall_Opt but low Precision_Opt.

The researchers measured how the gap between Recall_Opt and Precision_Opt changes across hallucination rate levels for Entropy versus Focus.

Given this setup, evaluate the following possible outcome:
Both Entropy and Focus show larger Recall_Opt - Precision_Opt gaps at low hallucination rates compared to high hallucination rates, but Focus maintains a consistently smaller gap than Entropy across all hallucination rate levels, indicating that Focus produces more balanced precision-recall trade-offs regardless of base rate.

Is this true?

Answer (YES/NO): NO